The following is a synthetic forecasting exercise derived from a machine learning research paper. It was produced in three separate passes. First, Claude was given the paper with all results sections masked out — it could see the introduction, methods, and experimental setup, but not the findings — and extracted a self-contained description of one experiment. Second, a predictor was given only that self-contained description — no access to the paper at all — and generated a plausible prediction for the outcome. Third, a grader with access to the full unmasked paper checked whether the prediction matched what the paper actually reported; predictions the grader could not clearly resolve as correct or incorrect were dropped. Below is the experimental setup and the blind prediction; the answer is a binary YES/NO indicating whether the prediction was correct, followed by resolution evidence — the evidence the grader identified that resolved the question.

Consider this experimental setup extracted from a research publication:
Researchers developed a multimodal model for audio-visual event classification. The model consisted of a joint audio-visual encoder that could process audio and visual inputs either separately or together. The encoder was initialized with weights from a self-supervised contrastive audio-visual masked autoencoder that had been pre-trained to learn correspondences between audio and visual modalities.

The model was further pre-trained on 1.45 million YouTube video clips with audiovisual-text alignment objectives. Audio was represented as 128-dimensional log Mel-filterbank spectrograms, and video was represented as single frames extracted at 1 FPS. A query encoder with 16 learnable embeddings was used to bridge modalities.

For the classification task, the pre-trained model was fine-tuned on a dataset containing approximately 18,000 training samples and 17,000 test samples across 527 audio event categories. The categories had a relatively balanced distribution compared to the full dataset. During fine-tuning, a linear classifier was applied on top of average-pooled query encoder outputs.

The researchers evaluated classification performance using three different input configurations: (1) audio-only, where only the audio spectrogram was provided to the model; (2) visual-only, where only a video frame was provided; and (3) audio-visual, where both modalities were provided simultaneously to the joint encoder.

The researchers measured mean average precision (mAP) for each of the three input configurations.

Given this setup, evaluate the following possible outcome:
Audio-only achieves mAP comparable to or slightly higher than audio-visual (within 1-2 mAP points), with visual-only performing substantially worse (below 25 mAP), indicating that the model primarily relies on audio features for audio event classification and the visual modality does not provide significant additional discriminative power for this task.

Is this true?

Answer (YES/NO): NO